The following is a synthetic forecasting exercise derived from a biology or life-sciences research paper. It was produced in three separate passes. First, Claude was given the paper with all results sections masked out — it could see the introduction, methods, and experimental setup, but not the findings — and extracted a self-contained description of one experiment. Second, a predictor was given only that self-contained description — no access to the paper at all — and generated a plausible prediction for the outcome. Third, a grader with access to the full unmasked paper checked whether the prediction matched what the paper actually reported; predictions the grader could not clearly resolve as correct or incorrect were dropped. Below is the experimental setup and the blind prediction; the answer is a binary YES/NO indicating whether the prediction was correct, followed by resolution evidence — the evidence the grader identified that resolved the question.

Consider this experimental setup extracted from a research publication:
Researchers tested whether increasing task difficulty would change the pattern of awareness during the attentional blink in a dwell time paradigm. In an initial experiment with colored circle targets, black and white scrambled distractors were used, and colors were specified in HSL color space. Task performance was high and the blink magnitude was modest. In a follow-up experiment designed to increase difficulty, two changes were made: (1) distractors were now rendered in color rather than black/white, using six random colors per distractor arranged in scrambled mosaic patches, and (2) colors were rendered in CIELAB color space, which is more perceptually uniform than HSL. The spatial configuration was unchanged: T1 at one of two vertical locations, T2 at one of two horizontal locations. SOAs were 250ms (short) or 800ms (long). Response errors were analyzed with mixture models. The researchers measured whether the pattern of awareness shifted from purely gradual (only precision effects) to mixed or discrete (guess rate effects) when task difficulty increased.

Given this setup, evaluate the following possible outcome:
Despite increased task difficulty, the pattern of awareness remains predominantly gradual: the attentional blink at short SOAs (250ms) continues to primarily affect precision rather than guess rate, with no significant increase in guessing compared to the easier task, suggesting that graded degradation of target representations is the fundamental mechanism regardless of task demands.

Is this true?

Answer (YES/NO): NO